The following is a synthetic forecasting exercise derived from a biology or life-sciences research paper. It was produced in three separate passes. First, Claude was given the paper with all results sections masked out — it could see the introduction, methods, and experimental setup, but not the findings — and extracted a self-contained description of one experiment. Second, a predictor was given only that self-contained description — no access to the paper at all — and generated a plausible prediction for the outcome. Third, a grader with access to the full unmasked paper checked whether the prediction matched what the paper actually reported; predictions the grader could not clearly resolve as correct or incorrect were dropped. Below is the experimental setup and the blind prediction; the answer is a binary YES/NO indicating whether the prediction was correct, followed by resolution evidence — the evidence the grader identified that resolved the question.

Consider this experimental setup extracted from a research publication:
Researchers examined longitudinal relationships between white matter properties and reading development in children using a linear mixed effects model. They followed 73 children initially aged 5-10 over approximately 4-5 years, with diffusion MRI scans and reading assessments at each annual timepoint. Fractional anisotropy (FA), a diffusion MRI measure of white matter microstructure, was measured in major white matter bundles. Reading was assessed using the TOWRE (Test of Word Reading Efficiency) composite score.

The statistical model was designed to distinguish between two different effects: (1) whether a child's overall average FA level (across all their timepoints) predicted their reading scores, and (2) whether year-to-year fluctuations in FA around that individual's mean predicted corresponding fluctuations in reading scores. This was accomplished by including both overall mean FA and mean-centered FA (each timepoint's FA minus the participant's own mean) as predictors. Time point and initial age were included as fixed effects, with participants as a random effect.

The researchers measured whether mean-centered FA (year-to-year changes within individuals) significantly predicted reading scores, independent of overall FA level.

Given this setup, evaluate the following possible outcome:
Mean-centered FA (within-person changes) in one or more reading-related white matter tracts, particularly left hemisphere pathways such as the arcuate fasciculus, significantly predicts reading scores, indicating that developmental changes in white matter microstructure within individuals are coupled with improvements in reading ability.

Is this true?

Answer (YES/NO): YES